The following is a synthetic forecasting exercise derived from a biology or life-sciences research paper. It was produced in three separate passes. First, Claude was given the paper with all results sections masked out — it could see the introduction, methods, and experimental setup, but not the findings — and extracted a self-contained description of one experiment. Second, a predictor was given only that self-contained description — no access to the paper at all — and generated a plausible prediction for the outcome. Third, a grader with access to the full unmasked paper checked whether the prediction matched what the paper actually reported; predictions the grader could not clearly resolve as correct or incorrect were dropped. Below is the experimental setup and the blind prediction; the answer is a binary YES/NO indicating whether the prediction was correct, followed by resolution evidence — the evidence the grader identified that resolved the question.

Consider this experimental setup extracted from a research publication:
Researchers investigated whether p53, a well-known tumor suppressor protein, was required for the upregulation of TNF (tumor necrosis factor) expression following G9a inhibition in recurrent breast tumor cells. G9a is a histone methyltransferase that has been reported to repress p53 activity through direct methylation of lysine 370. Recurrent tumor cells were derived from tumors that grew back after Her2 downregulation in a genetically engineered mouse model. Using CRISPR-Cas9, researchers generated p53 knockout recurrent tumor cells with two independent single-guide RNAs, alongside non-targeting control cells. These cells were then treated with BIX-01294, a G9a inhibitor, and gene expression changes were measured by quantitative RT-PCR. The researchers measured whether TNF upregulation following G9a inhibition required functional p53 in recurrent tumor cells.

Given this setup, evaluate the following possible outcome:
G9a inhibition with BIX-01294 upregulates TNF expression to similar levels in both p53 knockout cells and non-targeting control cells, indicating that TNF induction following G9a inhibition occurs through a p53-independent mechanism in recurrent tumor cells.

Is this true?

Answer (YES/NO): NO